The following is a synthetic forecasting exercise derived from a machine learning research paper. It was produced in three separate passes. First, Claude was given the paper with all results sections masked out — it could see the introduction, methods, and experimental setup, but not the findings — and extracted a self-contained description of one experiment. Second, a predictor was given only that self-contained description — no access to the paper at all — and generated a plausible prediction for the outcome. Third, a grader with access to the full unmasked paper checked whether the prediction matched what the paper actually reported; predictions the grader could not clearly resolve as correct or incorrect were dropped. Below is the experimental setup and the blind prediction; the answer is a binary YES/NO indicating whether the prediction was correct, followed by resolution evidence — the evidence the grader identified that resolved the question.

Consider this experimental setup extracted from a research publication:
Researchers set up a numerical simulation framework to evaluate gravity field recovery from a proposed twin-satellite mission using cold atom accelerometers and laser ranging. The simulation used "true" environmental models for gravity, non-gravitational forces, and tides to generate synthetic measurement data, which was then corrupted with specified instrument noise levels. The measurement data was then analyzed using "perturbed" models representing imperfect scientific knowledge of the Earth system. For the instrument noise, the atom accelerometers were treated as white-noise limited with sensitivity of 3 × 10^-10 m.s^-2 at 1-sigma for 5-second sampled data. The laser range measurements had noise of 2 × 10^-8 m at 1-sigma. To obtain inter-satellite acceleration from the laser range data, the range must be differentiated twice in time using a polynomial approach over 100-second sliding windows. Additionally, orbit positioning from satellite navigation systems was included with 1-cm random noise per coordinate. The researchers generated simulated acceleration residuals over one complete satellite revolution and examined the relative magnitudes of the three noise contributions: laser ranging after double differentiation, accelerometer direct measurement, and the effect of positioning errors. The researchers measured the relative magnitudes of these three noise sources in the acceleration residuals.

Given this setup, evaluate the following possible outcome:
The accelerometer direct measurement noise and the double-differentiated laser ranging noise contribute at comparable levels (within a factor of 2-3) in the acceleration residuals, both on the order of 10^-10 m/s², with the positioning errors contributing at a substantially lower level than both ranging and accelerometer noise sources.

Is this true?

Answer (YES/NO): NO